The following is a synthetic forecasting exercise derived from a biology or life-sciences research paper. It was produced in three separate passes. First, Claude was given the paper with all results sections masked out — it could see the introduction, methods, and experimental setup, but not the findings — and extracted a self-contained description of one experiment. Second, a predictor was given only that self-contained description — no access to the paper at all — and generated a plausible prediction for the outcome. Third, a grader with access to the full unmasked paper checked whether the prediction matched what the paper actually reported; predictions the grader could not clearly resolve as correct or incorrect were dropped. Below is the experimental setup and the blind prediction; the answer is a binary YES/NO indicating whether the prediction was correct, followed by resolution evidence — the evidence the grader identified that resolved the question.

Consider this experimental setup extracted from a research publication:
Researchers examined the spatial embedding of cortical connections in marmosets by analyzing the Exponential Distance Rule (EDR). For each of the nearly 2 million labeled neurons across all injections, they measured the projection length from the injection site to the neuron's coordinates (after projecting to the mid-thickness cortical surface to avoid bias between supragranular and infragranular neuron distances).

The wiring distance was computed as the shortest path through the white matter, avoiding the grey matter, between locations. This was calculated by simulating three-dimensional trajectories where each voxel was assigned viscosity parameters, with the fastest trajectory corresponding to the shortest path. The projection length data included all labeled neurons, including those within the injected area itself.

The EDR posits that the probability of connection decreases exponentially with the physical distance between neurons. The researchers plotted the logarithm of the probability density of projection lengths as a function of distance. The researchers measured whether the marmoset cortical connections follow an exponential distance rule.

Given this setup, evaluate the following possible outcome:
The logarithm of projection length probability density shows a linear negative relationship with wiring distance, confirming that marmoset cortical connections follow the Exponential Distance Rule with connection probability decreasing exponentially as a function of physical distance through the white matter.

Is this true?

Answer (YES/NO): YES